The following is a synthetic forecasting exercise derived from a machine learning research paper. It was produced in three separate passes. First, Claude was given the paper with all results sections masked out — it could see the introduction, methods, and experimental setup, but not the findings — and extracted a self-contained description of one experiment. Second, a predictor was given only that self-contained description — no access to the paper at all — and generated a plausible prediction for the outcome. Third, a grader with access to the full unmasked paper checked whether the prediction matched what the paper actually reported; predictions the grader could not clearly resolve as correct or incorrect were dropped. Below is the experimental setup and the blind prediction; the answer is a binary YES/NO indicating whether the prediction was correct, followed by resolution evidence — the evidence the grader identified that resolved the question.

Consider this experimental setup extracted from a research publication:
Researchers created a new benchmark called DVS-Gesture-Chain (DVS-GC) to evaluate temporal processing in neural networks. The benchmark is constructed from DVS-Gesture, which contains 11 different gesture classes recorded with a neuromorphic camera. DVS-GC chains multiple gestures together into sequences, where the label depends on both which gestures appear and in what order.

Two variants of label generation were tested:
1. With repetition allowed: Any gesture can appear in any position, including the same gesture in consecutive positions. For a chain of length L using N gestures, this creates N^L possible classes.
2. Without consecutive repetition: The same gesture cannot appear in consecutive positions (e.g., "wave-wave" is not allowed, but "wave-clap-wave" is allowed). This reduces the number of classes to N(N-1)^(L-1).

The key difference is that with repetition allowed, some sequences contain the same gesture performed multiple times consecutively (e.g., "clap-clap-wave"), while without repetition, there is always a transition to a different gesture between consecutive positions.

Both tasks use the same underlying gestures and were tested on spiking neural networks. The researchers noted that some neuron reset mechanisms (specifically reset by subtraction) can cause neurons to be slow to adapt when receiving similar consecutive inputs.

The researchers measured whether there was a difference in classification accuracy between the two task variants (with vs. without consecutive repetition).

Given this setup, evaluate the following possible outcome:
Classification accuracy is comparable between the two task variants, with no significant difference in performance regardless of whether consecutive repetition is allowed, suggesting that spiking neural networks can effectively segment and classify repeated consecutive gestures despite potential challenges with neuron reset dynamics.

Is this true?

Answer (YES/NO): NO